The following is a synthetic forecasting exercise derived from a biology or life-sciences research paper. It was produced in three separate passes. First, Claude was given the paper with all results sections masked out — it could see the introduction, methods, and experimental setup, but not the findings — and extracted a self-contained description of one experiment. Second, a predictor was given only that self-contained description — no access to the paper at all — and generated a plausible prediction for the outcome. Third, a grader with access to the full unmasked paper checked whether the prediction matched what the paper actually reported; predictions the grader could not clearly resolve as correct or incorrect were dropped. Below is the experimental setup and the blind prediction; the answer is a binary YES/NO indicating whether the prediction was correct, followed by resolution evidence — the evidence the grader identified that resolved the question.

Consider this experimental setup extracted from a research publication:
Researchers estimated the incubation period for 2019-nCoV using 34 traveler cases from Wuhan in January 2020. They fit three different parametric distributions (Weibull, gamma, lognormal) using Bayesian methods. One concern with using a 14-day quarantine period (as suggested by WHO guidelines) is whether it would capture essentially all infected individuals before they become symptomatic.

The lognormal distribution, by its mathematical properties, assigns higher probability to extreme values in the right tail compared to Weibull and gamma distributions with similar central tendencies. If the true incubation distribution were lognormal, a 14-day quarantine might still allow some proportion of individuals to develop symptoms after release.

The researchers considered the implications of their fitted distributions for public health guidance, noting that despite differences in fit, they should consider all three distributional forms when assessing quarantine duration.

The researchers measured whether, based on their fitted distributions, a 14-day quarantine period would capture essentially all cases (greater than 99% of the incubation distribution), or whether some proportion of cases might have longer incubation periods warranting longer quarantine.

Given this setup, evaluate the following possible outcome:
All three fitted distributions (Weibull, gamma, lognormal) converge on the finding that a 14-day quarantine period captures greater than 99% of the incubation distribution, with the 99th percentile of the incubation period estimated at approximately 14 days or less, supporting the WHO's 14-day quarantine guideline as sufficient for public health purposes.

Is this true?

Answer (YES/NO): NO